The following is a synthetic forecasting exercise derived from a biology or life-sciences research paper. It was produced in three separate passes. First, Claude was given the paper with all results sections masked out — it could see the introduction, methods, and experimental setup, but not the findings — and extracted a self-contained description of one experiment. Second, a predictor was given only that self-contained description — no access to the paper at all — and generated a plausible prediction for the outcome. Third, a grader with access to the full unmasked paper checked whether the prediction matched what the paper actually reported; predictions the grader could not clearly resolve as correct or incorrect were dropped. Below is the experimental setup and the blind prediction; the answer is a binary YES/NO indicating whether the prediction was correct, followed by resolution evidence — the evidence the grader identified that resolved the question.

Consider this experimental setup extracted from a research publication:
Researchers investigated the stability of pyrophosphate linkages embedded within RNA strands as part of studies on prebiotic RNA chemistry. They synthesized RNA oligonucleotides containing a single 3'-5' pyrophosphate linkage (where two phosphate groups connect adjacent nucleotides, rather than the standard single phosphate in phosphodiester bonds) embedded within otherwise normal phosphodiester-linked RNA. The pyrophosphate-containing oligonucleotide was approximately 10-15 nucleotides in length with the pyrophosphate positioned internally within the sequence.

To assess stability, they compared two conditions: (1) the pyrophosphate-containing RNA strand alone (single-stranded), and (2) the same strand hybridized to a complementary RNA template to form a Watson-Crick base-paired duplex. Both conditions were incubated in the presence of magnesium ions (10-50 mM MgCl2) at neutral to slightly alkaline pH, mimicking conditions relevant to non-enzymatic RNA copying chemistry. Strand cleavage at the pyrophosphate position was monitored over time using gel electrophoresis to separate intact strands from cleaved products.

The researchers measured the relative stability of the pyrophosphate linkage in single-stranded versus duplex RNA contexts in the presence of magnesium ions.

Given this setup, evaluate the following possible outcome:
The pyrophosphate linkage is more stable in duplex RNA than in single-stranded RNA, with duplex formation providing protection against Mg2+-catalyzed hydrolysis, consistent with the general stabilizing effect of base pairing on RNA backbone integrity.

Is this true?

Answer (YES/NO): YES